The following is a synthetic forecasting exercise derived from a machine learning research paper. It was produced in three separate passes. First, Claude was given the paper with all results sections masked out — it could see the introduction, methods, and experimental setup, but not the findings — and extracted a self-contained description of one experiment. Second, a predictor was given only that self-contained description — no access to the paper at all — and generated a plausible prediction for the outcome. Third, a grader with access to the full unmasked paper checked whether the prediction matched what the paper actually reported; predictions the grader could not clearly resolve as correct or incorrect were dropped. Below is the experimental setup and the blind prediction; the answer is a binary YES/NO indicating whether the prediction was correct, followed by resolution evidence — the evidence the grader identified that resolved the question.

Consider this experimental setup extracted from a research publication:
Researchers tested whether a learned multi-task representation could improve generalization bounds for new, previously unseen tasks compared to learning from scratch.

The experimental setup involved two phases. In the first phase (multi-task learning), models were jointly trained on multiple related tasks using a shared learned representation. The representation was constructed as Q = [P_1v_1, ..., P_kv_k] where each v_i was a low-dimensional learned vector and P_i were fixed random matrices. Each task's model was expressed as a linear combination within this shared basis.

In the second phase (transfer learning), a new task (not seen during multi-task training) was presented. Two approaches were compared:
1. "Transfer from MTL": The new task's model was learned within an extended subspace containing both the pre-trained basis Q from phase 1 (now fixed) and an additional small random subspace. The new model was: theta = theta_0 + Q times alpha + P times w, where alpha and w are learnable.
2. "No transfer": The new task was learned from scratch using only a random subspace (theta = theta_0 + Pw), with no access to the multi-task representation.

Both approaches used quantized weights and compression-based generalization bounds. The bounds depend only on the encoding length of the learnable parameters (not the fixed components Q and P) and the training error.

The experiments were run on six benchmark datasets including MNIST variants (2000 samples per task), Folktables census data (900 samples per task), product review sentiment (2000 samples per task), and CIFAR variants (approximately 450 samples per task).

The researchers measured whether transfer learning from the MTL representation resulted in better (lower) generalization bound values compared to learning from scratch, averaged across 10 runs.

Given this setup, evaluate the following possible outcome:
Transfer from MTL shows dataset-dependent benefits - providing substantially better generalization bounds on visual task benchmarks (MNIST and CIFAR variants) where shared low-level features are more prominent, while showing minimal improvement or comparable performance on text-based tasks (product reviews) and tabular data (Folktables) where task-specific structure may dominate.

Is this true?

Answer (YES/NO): NO